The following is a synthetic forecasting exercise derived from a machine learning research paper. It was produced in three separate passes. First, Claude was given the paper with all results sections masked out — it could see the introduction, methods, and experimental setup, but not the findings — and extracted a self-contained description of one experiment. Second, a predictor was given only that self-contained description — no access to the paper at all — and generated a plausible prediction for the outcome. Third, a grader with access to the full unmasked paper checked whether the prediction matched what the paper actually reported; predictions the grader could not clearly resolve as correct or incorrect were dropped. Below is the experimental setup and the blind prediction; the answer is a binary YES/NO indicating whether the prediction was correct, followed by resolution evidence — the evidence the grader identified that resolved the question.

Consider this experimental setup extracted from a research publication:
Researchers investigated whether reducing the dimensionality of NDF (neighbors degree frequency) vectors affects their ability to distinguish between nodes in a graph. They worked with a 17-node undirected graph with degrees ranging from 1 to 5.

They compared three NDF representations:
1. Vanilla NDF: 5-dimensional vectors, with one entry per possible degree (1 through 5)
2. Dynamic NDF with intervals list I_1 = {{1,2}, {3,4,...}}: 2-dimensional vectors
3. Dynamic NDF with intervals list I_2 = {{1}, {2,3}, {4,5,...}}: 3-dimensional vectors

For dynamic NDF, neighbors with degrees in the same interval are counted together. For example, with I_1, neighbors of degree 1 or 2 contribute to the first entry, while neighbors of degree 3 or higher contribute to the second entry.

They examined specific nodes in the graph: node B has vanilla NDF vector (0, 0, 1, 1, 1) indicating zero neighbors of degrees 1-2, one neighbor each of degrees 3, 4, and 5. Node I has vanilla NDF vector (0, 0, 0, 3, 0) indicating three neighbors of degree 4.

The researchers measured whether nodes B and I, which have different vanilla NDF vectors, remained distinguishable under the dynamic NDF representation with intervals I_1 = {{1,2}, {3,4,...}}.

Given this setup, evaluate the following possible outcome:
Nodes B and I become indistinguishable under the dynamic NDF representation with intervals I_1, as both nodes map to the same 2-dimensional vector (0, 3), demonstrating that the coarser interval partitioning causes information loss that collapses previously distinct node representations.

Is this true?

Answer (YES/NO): YES